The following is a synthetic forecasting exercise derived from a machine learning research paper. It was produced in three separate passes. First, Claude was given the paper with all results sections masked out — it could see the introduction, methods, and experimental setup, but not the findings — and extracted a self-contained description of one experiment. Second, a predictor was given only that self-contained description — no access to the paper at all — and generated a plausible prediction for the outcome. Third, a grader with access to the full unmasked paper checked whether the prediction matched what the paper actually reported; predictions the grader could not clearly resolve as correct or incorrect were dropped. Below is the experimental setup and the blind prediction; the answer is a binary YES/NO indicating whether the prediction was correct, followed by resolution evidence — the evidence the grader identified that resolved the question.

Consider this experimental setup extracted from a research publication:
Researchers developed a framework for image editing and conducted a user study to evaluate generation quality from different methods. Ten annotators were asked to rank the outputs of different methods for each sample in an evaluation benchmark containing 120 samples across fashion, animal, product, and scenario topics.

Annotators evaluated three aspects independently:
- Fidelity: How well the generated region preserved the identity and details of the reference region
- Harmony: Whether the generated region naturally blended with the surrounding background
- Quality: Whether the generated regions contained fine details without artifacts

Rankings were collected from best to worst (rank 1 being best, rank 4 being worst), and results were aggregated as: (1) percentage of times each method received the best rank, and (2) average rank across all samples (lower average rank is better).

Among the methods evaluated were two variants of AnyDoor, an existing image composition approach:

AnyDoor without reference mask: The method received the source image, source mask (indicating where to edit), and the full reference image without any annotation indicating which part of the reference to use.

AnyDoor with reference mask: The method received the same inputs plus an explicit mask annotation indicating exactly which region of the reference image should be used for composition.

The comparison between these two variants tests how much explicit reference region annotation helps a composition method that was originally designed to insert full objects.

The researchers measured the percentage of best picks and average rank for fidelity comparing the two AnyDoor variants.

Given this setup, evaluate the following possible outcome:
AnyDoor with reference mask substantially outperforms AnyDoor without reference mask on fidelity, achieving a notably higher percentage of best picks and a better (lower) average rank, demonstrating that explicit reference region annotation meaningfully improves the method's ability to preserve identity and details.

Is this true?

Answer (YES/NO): NO